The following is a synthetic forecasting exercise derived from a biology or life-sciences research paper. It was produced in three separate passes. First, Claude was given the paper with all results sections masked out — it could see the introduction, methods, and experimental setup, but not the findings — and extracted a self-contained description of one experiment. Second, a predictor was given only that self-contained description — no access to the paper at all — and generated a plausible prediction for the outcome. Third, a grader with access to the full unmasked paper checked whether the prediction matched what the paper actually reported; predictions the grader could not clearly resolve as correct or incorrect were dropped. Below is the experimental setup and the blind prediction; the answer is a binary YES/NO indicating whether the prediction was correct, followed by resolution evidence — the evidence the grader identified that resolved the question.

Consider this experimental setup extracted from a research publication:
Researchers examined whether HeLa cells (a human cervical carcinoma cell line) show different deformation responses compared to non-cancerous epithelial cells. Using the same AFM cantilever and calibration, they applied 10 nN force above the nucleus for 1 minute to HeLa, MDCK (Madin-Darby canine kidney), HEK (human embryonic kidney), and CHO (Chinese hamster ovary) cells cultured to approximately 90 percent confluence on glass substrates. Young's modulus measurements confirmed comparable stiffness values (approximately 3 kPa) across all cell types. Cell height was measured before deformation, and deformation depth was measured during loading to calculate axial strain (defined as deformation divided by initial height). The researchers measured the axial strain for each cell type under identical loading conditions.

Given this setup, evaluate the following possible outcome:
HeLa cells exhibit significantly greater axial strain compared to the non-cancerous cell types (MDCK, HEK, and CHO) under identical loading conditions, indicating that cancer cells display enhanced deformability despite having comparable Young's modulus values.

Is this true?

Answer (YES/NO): NO